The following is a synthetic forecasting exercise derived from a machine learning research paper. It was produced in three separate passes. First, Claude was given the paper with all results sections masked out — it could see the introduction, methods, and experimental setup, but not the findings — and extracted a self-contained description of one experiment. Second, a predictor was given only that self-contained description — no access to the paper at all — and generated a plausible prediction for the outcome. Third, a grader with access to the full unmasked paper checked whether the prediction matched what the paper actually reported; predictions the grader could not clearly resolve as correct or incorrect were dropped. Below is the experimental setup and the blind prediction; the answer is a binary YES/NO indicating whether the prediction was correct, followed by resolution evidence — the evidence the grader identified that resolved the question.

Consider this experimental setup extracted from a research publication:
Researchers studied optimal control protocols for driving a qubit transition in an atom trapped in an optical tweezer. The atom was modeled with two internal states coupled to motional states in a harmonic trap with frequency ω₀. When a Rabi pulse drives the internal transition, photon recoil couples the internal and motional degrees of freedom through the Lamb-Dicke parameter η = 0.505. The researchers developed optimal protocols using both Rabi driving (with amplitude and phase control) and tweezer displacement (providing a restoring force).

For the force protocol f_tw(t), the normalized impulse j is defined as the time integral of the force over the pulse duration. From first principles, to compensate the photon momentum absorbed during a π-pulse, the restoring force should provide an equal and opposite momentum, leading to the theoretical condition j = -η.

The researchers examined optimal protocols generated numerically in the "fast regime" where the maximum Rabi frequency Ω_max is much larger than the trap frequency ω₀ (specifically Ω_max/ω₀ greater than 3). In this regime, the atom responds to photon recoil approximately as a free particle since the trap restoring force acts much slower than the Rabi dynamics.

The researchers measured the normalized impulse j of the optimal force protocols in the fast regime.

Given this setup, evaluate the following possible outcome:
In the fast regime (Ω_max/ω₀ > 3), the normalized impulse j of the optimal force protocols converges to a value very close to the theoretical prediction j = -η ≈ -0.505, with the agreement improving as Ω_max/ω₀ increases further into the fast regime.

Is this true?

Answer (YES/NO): YES